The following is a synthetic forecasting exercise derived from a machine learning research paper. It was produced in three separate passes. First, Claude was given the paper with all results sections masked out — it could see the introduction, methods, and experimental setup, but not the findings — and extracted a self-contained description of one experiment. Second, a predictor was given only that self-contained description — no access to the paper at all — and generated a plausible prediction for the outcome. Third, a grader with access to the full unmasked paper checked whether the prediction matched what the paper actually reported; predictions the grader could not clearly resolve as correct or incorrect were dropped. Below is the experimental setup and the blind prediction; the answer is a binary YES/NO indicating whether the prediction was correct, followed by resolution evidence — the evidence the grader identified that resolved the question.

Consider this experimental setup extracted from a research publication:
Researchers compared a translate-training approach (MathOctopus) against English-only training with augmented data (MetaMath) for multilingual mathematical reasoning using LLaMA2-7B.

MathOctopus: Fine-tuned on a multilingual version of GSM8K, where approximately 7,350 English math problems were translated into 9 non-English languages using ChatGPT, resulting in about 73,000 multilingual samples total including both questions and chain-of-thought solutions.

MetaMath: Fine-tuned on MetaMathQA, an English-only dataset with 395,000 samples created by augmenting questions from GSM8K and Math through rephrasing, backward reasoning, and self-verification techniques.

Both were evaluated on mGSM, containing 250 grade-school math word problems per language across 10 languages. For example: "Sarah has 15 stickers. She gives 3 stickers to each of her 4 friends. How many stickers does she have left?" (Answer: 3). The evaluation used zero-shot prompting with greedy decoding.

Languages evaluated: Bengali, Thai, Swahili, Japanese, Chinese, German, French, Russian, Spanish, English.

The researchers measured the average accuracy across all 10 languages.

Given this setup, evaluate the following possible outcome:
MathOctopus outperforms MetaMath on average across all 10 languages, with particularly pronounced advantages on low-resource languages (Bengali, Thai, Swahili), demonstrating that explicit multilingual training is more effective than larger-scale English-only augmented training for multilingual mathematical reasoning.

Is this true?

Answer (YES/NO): YES